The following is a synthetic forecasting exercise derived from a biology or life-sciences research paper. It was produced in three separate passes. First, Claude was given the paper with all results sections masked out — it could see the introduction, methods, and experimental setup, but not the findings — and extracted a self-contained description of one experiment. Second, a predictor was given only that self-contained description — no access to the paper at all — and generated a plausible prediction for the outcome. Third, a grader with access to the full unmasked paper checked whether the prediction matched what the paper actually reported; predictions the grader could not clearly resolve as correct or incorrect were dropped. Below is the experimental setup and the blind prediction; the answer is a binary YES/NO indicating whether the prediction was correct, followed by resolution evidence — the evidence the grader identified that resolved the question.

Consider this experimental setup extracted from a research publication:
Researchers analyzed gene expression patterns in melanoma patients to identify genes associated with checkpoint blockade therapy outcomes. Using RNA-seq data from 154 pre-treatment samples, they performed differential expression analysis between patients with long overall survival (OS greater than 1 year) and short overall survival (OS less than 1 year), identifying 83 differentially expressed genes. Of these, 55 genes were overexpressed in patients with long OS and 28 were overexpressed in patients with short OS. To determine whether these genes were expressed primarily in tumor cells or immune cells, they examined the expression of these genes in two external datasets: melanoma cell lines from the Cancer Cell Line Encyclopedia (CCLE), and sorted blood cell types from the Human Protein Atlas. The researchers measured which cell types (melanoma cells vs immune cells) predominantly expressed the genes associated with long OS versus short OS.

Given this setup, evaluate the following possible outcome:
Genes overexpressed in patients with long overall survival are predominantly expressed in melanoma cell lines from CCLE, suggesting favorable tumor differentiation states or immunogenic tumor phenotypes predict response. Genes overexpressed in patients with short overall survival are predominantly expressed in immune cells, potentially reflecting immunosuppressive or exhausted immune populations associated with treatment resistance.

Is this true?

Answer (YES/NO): NO